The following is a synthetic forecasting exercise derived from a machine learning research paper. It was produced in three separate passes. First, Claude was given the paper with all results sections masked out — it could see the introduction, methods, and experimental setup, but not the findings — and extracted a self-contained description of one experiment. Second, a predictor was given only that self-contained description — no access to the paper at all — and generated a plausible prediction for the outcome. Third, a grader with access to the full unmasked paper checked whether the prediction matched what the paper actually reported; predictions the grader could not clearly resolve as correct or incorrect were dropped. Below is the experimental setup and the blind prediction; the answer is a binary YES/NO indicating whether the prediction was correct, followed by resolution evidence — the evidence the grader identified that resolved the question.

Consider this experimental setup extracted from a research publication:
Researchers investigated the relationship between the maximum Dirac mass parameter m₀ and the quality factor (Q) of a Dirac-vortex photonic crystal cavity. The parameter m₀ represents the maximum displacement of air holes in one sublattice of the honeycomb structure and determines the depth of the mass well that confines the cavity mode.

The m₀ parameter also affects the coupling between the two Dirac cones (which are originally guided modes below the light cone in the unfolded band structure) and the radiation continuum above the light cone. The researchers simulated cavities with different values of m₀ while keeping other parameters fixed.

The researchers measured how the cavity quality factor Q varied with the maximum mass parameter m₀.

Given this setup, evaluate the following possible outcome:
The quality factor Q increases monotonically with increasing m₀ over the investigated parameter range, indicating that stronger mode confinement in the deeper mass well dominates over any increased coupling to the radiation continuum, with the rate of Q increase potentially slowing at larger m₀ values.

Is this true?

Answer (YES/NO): NO